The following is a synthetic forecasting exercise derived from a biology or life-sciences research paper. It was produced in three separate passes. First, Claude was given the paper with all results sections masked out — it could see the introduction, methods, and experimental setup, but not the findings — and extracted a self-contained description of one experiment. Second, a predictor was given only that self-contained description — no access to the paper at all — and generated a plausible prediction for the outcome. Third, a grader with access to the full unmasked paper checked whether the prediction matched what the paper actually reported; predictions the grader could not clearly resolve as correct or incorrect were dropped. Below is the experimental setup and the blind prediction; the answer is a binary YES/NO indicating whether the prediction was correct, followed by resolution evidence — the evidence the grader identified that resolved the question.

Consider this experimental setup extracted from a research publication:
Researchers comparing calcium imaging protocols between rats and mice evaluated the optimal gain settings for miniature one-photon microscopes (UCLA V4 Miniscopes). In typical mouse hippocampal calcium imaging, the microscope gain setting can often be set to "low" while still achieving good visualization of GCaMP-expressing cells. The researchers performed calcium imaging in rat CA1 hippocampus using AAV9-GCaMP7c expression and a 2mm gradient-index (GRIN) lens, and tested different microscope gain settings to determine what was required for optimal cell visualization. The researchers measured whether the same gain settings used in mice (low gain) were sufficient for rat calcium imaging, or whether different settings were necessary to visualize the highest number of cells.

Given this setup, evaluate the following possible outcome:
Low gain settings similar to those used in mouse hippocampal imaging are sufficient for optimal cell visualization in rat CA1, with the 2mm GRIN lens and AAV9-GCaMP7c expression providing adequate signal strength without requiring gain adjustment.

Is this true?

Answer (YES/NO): NO